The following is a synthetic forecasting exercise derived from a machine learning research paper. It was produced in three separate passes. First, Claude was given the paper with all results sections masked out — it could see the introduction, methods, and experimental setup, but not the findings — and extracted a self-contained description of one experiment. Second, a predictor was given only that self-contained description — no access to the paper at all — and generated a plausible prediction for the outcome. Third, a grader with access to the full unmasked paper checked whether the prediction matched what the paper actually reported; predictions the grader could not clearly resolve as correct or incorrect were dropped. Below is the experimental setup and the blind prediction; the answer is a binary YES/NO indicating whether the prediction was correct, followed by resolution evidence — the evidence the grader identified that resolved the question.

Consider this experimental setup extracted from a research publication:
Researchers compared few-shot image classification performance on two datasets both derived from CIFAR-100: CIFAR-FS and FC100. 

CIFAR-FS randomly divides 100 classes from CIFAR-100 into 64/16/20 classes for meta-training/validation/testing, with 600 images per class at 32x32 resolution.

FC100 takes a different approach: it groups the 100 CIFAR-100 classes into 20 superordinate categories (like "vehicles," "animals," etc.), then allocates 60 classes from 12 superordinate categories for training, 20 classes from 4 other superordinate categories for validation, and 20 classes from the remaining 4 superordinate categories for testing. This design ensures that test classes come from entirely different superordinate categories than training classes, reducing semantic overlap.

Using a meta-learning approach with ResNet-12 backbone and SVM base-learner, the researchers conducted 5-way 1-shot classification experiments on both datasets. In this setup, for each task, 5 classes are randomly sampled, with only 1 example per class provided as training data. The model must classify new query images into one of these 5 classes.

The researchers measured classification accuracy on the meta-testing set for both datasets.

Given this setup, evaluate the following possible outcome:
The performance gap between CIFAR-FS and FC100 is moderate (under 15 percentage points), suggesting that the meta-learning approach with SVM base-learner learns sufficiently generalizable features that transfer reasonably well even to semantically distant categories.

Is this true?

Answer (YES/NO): NO